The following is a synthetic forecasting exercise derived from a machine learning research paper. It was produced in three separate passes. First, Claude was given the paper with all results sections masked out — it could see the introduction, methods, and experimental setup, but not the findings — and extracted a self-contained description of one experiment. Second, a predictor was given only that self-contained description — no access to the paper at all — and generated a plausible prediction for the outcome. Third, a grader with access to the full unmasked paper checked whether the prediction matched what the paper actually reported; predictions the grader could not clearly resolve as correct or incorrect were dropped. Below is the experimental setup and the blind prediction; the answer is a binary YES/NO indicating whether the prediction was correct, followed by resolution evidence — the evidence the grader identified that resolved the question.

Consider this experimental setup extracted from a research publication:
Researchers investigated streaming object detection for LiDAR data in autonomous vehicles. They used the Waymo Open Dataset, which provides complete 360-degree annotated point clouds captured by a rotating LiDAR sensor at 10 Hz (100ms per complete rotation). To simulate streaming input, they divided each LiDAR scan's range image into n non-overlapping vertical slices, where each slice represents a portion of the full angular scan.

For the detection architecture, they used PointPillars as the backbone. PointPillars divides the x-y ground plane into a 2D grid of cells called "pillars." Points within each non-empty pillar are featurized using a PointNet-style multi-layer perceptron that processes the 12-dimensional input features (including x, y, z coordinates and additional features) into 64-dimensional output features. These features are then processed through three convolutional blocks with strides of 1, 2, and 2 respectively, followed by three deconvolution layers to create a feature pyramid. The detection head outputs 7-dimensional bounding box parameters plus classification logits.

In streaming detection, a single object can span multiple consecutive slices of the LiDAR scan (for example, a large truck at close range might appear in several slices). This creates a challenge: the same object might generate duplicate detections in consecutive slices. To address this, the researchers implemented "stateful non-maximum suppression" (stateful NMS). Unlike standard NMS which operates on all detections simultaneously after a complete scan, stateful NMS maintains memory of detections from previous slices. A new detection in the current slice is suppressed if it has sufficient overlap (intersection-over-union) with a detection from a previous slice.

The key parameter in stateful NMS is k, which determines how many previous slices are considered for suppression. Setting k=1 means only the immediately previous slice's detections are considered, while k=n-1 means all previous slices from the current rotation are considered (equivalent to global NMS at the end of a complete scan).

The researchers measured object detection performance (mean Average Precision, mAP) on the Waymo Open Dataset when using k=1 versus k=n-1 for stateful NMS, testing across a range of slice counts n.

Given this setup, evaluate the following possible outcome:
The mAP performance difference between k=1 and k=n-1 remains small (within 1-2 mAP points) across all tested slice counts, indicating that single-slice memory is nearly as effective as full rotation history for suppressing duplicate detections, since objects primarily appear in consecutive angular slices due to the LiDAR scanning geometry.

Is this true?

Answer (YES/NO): YES